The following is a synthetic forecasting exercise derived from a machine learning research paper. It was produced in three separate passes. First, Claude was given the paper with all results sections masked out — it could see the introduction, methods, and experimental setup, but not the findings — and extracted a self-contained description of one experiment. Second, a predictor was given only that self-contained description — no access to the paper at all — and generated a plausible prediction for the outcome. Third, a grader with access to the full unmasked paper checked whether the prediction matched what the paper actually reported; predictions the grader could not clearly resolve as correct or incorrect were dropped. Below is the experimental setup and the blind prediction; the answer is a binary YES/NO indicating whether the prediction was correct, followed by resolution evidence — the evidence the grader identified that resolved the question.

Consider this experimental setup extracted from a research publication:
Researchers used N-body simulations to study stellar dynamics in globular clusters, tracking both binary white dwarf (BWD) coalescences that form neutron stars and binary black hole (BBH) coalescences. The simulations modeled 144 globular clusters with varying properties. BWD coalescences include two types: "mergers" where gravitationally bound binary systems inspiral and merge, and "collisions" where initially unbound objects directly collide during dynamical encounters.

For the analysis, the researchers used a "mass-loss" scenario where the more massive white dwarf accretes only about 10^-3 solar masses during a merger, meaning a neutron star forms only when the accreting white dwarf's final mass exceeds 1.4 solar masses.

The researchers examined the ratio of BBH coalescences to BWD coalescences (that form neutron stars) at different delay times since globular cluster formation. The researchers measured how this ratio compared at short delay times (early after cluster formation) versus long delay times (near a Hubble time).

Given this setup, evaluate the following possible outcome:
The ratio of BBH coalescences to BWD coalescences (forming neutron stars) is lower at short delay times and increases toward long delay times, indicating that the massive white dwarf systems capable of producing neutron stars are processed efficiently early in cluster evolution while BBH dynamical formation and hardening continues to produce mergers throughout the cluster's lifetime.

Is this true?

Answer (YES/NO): NO